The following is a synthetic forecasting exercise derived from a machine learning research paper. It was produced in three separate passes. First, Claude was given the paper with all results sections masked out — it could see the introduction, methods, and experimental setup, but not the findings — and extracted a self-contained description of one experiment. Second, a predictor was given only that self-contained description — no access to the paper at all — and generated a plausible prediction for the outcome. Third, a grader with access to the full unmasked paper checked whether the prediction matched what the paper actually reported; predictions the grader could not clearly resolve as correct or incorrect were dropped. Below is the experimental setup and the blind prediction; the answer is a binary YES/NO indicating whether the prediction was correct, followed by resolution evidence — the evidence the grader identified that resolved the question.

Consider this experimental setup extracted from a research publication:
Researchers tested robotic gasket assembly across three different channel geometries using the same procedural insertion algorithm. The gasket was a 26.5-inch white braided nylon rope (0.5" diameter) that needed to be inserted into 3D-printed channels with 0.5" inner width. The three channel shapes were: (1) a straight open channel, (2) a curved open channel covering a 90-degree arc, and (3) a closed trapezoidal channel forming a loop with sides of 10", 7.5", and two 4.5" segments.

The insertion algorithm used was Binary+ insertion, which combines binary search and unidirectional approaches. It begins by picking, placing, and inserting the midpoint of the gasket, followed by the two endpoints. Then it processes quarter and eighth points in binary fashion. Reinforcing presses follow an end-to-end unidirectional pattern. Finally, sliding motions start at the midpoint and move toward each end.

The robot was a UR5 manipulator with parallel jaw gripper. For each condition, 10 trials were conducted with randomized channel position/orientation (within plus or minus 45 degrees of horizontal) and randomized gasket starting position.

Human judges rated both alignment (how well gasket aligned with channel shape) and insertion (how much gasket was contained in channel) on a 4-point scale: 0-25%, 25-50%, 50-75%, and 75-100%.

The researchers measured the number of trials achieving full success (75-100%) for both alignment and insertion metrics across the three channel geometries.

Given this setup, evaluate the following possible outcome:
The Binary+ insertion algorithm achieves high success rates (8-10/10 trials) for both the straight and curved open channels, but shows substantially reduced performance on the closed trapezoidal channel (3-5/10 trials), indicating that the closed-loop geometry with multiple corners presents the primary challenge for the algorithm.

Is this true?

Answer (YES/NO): NO